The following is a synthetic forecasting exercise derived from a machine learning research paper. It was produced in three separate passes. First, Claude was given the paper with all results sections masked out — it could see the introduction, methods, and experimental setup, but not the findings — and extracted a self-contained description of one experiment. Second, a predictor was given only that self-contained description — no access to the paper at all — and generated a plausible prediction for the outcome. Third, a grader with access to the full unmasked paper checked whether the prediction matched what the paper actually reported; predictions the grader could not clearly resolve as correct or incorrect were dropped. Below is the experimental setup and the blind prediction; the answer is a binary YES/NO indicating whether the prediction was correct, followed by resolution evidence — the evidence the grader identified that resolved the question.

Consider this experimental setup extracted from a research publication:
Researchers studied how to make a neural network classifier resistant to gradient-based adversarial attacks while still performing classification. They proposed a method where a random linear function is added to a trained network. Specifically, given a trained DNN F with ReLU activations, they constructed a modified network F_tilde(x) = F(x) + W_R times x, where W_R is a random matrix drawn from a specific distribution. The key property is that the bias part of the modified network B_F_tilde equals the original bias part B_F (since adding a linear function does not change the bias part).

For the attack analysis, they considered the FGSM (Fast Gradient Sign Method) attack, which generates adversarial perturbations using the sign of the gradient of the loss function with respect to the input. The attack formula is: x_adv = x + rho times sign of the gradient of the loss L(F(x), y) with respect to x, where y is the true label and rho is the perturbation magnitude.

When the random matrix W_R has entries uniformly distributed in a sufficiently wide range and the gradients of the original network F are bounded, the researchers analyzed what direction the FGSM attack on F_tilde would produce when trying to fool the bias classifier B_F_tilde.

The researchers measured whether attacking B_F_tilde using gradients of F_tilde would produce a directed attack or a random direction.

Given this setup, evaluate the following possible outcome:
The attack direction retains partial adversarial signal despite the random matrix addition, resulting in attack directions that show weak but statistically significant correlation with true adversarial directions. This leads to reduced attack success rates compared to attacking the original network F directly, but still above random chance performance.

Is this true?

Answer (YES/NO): NO